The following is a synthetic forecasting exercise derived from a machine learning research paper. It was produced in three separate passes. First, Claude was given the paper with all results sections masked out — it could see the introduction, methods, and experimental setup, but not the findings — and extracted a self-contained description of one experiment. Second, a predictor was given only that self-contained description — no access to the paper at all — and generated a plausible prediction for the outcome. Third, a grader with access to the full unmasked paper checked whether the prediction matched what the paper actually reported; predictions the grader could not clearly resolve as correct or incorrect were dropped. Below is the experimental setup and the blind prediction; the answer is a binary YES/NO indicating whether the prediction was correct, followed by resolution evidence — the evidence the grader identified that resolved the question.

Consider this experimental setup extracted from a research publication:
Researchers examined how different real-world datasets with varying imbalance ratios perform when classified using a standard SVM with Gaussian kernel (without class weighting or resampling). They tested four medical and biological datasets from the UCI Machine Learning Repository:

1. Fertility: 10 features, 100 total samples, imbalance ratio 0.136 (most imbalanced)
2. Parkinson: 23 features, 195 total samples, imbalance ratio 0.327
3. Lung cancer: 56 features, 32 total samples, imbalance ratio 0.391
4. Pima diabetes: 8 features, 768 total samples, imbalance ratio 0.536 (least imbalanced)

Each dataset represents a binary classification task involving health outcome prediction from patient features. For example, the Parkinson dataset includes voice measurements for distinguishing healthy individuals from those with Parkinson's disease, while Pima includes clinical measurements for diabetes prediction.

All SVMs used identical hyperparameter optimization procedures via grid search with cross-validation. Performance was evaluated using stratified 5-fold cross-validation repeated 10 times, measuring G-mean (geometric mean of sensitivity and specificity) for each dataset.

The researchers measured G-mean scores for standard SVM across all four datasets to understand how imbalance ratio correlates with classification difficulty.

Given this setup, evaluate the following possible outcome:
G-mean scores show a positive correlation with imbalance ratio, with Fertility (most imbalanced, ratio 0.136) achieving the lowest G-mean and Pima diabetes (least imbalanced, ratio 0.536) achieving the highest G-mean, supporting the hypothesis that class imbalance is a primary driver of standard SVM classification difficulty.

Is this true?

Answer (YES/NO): NO